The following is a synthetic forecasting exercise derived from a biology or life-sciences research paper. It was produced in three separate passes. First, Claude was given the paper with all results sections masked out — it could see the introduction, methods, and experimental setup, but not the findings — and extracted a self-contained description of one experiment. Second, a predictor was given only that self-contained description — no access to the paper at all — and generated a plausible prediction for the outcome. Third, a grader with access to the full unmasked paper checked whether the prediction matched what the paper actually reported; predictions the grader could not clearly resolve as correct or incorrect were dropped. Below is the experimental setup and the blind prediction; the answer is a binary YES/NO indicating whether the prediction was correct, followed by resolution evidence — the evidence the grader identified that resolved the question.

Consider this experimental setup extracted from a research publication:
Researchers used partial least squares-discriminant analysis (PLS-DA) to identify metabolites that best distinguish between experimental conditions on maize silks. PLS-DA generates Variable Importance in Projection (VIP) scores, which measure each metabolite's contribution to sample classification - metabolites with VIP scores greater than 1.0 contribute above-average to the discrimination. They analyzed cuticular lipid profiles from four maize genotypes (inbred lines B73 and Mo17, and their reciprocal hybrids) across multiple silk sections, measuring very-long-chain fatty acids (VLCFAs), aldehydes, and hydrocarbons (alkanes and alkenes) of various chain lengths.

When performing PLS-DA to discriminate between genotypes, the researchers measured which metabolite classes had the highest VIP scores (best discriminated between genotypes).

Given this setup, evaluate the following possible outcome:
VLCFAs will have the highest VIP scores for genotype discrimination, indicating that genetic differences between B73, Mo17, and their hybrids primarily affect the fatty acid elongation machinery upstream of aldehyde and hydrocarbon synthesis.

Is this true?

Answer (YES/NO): YES